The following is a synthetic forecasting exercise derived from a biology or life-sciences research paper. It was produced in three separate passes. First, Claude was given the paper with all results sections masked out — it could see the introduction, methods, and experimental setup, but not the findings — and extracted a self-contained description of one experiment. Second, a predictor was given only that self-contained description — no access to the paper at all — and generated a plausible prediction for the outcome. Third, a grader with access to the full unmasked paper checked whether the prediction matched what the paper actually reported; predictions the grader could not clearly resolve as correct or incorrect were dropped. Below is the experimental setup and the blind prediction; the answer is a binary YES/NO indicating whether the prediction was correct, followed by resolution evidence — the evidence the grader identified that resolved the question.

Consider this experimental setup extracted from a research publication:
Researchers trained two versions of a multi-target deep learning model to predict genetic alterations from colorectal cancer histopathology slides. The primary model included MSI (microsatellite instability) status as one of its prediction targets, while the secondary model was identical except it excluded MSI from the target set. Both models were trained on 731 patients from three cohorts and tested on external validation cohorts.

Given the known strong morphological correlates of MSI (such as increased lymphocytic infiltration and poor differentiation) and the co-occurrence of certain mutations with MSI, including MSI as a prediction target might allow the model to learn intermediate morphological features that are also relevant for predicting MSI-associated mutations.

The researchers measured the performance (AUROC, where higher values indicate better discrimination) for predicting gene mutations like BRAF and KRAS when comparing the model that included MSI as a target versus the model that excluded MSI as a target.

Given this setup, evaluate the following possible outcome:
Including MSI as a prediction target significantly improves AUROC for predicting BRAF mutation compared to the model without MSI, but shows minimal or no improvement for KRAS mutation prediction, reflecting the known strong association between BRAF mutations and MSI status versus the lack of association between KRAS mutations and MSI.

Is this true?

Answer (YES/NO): NO